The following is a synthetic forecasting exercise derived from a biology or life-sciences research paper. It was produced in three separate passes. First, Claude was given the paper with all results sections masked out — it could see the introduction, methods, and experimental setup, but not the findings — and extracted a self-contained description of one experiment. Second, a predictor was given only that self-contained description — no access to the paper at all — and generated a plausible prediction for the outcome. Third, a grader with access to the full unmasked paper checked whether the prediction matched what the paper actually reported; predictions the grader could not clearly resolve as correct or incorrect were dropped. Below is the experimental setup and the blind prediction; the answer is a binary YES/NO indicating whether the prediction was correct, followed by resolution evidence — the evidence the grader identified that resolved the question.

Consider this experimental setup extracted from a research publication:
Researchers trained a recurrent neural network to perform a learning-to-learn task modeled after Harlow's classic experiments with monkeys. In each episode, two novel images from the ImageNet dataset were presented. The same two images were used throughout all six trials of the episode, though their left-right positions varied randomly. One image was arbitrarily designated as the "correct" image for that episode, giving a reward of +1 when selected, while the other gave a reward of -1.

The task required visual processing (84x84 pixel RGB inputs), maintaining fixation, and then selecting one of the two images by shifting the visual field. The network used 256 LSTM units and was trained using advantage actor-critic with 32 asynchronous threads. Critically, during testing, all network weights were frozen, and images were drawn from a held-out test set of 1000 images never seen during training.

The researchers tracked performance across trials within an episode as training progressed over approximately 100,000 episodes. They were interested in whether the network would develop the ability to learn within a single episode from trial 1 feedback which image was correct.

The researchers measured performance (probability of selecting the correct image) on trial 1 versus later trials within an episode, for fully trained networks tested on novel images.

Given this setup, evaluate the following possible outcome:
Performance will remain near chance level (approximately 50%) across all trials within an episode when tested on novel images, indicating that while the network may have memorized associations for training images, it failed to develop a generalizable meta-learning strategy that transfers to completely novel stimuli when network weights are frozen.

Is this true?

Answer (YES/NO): NO